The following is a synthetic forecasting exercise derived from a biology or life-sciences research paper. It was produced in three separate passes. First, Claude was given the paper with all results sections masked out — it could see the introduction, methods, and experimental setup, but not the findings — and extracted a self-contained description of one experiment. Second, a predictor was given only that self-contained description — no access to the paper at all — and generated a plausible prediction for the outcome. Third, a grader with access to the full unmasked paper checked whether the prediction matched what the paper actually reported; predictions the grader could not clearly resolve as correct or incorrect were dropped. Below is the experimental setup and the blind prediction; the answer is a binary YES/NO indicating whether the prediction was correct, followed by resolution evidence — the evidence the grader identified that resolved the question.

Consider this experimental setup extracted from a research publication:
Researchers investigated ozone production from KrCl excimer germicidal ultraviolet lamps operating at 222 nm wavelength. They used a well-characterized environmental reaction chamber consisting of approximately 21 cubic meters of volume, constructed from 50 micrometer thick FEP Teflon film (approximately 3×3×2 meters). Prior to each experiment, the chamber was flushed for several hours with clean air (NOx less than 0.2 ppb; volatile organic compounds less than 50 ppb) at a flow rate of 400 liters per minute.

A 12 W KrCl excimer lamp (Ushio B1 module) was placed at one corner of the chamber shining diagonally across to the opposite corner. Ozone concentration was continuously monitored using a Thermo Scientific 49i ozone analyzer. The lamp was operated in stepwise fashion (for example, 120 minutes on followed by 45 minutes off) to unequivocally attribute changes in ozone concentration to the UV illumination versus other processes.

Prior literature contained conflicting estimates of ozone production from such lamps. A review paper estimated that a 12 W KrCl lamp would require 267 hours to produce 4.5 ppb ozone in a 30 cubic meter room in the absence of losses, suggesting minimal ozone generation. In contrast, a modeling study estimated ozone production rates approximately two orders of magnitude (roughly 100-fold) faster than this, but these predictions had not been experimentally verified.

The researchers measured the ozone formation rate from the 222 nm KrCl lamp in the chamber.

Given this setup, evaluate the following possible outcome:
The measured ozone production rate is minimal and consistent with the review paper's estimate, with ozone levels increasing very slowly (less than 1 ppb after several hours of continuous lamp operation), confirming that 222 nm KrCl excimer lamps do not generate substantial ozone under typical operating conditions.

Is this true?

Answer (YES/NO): NO